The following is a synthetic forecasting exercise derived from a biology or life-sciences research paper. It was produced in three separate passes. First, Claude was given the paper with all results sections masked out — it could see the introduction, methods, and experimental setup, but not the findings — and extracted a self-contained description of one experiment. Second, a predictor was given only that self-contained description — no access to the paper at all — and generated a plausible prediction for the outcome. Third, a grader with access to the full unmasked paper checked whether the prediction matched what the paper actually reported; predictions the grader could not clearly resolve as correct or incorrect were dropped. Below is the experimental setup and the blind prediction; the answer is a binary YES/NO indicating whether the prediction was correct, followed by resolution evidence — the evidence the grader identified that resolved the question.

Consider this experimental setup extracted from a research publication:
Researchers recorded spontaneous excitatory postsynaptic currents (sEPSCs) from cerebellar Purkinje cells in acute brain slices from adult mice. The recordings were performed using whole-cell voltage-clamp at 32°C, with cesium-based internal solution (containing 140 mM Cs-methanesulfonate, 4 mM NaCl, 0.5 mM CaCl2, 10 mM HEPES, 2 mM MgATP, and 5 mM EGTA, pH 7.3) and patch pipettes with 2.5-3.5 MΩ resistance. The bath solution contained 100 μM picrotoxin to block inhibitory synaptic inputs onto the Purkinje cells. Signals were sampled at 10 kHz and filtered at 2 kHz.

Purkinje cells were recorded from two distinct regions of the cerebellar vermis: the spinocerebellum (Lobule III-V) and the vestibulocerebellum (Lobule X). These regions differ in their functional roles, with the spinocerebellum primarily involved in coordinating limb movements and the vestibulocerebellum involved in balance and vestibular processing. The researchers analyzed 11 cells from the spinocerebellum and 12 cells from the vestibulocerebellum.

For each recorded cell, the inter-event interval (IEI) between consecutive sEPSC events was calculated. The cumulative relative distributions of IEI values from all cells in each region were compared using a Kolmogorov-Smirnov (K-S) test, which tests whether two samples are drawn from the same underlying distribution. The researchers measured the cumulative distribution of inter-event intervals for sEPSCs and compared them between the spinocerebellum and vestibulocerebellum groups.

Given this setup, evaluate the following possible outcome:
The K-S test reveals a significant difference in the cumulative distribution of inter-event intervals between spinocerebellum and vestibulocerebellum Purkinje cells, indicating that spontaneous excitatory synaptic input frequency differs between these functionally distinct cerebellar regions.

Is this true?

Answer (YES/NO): YES